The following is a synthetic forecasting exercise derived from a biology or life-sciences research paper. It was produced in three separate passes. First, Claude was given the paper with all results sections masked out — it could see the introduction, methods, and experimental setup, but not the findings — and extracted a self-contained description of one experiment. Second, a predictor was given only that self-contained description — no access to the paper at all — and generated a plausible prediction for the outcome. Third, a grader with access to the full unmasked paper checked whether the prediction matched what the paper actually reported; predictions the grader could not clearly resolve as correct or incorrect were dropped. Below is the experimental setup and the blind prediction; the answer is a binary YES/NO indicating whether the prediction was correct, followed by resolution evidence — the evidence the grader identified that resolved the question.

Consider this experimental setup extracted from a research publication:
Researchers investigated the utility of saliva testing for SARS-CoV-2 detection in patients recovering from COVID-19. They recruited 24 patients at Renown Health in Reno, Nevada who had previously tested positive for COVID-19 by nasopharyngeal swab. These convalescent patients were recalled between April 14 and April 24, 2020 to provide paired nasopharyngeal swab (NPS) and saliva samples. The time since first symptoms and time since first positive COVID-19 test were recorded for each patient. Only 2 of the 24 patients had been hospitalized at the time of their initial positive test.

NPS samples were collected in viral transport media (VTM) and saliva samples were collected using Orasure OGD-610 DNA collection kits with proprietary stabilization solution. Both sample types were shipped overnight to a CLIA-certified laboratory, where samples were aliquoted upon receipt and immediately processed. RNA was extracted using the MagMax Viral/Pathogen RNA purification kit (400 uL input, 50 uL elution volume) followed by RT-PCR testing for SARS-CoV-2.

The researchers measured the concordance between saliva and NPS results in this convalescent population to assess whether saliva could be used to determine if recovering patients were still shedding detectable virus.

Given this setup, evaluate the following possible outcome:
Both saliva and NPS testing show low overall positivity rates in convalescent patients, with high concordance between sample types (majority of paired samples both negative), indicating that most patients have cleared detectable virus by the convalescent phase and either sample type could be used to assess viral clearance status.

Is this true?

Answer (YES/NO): NO